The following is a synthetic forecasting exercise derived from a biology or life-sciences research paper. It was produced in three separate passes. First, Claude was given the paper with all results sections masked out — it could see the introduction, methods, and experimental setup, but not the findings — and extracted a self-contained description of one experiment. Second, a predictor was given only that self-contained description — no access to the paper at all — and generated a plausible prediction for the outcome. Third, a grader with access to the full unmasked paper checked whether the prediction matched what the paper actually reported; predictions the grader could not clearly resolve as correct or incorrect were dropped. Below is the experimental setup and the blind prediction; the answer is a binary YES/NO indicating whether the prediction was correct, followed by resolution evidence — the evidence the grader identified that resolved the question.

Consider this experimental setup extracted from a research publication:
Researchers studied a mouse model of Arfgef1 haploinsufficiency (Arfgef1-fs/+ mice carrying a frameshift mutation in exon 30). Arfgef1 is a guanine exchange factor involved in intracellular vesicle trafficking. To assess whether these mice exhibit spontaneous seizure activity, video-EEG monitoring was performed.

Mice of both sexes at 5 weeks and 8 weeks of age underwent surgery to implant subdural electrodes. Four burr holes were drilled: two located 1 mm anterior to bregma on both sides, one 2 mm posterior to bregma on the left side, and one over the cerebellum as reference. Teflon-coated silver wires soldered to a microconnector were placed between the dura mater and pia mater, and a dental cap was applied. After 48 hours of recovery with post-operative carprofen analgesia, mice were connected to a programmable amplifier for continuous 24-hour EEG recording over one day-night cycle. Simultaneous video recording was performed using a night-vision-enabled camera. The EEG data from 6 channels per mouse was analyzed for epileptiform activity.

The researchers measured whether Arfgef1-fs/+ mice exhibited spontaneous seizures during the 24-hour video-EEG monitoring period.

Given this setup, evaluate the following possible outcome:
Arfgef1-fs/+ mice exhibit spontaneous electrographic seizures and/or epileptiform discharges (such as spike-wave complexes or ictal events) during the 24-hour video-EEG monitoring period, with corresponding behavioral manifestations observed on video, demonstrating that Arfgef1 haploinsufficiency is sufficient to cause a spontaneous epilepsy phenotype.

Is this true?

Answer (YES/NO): NO